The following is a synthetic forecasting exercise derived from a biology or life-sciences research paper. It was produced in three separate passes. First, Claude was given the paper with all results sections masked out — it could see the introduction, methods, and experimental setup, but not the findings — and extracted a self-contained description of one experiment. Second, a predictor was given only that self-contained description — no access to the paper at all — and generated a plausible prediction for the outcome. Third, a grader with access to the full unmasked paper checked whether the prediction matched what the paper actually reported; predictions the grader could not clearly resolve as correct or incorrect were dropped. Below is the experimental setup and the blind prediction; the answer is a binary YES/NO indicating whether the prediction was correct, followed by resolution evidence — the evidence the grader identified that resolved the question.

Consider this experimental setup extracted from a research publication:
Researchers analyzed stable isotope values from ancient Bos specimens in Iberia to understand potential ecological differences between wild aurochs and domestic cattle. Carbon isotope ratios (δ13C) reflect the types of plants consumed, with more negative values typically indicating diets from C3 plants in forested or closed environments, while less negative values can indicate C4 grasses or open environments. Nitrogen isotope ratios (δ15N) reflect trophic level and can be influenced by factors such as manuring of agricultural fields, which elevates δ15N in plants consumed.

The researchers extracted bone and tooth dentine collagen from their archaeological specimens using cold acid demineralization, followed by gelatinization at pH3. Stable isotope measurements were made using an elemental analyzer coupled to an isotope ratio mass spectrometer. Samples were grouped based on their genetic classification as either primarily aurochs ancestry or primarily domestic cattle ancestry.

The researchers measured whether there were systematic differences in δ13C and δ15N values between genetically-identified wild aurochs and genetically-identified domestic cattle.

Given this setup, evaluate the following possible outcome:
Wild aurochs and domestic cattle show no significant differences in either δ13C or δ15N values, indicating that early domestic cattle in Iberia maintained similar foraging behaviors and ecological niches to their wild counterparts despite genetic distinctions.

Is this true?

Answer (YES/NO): YES